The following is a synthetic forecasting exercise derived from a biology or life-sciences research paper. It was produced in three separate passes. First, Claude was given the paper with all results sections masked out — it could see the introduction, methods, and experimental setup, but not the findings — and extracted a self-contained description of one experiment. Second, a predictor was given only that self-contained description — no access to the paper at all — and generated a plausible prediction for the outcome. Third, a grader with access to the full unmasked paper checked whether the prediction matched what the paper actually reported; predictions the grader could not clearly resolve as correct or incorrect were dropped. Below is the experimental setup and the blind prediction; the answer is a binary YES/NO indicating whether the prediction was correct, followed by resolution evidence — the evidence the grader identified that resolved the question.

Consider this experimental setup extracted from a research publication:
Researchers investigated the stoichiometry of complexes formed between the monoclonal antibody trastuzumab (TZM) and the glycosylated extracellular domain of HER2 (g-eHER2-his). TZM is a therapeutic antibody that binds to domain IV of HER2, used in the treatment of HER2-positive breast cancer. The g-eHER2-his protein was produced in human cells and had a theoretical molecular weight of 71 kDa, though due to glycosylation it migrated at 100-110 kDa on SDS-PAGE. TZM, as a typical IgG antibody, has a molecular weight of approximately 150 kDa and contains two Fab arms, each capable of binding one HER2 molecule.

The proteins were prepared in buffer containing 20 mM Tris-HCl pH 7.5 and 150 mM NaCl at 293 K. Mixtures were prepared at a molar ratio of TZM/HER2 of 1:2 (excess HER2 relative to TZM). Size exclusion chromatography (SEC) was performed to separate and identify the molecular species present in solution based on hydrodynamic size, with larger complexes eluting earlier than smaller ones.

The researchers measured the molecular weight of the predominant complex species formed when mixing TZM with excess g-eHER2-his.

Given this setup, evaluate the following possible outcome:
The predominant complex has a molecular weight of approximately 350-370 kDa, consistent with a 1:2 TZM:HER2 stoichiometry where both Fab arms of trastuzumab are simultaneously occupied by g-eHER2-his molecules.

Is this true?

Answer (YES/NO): YES